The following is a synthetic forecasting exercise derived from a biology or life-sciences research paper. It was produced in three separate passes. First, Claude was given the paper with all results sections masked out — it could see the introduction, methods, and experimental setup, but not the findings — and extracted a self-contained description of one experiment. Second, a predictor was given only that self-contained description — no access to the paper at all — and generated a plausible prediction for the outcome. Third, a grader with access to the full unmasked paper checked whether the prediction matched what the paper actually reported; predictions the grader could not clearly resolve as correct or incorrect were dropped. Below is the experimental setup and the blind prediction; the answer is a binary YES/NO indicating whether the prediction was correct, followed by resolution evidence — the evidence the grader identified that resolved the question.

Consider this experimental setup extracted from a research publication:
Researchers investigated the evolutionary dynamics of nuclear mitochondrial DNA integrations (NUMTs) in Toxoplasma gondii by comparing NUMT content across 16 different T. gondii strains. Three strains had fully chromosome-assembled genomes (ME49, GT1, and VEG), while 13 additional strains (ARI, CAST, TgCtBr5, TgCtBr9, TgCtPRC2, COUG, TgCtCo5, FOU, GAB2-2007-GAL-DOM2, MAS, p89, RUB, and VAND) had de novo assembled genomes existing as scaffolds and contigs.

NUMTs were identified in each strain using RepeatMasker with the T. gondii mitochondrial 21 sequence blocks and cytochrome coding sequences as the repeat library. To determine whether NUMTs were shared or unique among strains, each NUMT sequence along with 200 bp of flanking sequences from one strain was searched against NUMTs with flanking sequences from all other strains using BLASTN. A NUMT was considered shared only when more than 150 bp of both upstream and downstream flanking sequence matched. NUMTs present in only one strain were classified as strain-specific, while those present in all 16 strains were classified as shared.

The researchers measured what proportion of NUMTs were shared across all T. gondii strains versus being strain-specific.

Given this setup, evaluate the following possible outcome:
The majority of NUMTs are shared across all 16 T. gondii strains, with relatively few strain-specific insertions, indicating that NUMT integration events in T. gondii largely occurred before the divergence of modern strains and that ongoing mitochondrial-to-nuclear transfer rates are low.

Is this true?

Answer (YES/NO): NO